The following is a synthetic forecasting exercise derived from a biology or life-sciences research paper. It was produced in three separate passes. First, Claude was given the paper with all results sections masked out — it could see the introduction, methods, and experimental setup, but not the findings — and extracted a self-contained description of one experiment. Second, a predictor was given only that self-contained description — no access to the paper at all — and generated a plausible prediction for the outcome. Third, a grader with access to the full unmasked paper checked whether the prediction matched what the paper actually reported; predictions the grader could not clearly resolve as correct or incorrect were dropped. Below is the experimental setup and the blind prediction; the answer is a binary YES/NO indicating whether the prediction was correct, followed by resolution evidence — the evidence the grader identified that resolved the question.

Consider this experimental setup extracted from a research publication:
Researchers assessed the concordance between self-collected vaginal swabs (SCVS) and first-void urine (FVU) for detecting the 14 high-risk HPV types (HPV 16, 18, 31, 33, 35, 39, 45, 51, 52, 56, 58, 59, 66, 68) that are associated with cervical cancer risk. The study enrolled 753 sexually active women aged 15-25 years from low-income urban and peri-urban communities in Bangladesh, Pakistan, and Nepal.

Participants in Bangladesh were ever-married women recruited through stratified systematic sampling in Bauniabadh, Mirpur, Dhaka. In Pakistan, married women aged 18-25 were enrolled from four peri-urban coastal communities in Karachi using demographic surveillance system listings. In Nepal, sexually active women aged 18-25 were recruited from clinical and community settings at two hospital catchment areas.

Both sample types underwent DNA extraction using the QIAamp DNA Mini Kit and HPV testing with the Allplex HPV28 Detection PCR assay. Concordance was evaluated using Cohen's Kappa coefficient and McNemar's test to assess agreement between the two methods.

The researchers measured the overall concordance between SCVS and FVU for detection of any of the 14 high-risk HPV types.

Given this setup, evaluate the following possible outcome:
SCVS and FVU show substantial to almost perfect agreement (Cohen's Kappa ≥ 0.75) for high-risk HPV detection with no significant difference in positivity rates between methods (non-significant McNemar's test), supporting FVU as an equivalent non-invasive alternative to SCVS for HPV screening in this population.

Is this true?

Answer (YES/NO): NO